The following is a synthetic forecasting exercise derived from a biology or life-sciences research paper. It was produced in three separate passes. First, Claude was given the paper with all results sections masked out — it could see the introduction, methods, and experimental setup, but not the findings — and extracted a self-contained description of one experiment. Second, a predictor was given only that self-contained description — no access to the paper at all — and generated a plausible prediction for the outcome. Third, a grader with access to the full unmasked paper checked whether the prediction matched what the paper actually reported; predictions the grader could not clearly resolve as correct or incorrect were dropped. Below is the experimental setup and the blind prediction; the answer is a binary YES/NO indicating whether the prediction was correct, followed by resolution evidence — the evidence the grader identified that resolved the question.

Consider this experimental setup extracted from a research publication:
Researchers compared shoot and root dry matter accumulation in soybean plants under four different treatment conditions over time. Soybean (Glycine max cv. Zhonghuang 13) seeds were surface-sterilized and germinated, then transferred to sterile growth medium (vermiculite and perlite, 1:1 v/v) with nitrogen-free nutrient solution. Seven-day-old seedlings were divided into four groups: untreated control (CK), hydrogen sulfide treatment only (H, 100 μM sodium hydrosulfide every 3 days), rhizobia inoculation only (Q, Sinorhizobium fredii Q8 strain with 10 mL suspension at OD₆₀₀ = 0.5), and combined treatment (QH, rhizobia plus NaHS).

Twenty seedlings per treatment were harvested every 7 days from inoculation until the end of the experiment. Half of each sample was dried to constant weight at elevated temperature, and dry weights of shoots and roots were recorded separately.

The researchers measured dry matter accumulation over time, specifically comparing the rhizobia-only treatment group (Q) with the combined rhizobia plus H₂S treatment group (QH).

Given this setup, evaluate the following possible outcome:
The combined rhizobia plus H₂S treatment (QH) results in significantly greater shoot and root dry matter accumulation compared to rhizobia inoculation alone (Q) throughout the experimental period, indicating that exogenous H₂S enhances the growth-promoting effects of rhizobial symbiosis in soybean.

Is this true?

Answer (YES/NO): NO